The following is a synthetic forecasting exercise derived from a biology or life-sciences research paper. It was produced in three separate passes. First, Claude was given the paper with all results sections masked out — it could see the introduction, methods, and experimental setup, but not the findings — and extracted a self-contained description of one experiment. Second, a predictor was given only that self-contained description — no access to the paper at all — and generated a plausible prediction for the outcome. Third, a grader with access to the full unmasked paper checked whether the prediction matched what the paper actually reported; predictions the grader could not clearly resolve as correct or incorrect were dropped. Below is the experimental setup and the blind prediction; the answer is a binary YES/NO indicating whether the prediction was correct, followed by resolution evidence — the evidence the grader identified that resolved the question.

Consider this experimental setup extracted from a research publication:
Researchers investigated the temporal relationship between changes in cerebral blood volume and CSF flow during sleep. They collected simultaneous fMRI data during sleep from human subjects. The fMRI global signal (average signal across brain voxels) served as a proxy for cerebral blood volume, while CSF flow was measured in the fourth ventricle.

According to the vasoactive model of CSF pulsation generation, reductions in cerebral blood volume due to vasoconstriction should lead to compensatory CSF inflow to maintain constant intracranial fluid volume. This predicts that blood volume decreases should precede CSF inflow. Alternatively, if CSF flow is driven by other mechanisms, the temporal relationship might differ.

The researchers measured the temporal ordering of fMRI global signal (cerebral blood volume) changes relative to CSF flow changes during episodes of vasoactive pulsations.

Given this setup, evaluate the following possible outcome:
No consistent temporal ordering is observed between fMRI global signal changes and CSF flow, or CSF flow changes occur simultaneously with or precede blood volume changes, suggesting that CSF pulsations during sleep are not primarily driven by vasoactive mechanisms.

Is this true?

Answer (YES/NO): NO